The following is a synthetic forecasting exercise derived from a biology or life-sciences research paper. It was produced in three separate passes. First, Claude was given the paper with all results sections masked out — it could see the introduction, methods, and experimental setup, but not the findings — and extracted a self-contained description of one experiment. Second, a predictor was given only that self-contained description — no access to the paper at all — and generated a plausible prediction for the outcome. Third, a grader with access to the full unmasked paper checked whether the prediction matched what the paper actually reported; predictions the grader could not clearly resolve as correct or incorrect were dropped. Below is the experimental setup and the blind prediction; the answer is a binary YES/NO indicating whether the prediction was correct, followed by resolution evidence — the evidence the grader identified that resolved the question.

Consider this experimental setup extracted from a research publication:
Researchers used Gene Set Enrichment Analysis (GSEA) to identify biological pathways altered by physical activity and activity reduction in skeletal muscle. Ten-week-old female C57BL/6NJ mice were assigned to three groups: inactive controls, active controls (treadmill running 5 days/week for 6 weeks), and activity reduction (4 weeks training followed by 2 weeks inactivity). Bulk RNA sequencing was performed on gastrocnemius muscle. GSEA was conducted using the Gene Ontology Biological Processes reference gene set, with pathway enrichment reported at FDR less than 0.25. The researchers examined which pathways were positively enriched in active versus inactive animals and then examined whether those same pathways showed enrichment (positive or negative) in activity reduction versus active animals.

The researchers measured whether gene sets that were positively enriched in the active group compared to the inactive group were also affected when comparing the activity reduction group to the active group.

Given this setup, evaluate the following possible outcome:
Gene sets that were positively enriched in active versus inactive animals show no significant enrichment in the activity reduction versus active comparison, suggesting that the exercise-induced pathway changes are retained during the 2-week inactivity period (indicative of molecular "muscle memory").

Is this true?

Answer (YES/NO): NO